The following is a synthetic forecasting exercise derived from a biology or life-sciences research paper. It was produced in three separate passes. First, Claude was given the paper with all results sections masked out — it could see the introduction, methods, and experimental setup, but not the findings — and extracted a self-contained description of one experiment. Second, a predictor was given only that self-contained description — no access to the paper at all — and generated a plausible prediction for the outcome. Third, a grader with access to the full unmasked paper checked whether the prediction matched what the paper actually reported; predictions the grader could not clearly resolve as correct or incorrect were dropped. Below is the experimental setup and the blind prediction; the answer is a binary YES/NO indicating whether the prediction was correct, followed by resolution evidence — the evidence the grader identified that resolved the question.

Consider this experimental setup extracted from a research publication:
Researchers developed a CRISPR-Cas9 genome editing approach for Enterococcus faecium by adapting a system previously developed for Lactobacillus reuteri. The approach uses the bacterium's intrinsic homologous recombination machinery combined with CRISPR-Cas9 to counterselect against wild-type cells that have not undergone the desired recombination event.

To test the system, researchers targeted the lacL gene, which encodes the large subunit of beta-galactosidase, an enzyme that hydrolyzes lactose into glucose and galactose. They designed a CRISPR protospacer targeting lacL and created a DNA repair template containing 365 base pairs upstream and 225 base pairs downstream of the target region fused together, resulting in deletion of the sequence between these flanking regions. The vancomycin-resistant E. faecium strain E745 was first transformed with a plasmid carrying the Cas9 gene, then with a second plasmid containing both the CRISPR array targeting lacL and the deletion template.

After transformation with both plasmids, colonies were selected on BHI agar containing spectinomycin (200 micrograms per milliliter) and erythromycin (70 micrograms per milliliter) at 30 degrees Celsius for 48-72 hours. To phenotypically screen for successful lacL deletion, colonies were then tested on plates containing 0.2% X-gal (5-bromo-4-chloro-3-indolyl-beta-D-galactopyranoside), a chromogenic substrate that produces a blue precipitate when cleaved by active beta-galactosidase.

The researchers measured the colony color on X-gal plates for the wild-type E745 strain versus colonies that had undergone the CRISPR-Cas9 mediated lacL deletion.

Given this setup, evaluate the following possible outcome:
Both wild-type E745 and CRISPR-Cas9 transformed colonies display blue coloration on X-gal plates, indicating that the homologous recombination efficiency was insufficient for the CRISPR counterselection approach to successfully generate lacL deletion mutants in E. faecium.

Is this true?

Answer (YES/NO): NO